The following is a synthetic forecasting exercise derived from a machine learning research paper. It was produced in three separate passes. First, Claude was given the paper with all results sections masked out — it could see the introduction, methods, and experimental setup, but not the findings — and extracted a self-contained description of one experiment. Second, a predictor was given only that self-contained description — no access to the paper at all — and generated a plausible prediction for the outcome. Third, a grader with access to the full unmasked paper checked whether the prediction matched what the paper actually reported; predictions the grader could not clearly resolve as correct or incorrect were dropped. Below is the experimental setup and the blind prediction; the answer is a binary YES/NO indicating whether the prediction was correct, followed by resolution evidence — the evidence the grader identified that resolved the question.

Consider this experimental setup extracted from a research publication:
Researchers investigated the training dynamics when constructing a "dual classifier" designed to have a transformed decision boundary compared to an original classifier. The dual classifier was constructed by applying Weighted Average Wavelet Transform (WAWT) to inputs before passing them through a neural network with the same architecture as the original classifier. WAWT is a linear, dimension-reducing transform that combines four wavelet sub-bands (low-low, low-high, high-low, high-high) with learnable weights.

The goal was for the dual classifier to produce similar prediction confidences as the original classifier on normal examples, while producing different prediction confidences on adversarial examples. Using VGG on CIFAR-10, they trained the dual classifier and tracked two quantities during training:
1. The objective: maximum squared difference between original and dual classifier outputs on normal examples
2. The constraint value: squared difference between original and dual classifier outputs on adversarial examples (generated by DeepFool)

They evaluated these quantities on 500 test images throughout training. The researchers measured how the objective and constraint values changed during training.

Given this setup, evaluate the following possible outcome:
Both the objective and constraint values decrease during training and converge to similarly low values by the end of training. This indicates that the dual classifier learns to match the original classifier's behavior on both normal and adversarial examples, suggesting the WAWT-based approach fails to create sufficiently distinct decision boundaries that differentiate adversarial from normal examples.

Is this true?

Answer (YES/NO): NO